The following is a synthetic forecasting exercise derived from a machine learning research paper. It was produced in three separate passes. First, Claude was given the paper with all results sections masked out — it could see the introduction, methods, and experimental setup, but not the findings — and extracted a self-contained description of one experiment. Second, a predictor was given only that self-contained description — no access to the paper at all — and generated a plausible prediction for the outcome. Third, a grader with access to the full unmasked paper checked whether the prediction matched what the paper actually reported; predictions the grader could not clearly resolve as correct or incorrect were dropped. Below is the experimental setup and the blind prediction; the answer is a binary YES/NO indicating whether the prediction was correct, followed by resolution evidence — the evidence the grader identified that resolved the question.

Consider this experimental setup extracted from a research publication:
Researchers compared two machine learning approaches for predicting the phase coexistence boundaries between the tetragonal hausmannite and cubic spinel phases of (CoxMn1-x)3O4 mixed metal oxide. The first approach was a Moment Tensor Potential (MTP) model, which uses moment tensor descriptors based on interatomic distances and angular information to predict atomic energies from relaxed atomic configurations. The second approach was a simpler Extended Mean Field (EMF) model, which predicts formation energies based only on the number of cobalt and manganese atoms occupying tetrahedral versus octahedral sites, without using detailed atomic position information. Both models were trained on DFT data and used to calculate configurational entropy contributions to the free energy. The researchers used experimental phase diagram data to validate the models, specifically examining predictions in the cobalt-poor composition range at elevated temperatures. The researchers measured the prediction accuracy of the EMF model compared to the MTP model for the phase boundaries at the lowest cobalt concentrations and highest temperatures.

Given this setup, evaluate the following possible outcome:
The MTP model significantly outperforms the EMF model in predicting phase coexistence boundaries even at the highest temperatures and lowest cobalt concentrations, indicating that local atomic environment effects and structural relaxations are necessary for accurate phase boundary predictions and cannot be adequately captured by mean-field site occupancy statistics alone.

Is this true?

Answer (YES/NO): NO